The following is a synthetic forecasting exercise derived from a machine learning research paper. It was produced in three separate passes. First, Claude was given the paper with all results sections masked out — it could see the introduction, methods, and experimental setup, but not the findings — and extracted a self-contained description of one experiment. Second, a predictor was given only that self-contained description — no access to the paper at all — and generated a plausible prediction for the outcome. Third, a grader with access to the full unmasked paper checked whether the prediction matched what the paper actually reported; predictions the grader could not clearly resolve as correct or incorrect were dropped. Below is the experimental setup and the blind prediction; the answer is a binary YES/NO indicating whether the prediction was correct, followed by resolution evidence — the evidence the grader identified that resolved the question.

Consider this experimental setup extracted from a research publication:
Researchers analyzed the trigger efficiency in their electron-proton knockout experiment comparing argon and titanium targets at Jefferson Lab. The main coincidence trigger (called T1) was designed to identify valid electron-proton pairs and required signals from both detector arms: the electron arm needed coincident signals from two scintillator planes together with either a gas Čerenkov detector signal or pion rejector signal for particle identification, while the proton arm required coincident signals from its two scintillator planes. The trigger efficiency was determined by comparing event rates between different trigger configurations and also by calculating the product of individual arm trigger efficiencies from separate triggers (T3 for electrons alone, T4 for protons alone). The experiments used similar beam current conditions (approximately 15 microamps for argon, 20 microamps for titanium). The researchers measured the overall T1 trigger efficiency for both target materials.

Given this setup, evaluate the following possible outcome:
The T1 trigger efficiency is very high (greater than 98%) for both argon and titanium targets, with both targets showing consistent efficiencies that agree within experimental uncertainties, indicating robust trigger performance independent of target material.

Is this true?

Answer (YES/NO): NO